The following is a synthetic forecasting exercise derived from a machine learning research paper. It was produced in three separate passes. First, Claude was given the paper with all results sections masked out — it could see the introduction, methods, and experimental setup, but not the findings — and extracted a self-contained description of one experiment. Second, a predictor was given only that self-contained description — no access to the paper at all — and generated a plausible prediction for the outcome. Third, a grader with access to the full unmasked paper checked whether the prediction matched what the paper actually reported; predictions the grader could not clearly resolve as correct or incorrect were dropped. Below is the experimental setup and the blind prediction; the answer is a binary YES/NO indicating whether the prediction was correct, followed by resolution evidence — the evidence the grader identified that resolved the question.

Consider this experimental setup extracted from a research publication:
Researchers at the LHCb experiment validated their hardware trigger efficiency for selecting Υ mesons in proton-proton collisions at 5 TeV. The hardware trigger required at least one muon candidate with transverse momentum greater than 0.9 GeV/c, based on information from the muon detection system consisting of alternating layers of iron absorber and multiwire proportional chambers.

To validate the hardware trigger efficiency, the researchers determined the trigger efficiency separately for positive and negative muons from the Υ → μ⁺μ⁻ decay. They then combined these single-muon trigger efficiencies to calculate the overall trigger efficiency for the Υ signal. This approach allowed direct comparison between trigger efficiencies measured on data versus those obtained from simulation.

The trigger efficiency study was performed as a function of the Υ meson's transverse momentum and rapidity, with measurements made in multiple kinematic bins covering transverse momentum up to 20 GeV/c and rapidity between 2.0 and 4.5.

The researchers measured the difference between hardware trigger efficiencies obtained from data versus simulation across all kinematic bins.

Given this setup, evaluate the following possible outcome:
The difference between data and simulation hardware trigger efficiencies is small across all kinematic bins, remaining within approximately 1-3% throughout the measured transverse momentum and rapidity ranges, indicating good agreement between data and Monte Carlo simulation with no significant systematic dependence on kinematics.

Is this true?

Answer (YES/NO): NO